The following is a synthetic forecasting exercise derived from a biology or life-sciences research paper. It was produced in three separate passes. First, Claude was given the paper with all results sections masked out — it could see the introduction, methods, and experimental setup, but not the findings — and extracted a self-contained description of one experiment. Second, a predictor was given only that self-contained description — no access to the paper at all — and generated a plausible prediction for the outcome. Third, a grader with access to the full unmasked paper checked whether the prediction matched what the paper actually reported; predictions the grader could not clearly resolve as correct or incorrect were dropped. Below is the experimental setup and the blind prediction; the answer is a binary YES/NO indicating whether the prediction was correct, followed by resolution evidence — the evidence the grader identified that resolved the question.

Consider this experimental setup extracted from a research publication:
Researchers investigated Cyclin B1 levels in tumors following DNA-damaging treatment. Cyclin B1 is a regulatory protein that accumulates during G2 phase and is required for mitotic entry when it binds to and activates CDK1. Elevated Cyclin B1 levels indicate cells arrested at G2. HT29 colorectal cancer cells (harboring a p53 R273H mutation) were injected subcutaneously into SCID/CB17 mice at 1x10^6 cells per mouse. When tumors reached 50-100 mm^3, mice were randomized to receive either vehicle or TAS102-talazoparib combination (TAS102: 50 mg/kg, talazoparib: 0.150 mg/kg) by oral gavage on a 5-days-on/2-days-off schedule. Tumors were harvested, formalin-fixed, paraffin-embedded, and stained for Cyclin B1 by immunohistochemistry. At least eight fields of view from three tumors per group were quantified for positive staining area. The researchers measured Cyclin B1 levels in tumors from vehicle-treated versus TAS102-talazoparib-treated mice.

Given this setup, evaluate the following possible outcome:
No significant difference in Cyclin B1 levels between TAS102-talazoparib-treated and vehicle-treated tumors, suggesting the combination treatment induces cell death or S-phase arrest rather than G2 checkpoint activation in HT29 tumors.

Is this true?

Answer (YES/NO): NO